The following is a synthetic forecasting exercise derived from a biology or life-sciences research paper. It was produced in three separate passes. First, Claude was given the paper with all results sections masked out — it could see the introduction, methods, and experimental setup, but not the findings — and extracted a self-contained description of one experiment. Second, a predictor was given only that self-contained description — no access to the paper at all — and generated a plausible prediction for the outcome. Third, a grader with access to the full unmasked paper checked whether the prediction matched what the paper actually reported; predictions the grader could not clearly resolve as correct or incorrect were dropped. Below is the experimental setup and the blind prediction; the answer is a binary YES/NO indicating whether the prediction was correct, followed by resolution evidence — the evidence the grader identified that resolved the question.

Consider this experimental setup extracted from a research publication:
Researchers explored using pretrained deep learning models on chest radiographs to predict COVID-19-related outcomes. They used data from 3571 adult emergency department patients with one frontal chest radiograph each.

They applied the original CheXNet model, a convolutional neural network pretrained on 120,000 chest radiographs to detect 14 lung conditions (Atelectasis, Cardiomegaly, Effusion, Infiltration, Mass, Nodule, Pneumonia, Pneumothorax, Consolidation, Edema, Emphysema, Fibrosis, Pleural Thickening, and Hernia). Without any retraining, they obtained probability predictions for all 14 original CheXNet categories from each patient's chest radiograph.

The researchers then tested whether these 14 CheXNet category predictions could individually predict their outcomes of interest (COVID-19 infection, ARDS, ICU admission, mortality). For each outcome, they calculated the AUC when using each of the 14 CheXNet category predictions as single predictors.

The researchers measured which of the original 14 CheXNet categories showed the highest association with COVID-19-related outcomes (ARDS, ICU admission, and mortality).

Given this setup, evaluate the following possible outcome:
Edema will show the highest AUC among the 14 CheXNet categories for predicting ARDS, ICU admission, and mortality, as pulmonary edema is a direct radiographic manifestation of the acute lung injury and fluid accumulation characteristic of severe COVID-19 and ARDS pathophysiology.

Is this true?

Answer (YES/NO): NO